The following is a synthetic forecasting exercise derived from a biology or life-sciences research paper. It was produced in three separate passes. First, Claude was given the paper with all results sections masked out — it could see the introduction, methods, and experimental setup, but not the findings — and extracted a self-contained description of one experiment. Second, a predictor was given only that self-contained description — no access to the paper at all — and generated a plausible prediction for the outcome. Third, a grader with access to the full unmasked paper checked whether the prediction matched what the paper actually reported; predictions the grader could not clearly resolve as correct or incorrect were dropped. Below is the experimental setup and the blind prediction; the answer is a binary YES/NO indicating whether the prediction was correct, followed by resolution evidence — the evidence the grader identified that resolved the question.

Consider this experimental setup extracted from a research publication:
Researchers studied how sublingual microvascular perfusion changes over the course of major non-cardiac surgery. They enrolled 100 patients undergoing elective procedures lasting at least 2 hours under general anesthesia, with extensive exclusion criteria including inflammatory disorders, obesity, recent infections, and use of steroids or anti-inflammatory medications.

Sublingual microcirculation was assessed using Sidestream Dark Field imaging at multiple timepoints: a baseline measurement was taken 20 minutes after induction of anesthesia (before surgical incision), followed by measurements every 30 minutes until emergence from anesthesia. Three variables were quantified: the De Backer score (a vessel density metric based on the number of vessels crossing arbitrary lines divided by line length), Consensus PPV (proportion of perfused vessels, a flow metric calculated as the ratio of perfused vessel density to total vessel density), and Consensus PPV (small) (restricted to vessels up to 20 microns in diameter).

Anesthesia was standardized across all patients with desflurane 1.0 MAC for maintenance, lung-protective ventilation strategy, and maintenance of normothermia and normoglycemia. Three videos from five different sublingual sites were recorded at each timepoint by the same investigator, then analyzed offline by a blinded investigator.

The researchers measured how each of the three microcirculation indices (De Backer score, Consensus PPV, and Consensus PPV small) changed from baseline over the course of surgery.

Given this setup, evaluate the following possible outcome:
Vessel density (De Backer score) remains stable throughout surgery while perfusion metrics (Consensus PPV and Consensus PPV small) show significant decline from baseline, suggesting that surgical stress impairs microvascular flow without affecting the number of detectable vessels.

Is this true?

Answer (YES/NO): YES